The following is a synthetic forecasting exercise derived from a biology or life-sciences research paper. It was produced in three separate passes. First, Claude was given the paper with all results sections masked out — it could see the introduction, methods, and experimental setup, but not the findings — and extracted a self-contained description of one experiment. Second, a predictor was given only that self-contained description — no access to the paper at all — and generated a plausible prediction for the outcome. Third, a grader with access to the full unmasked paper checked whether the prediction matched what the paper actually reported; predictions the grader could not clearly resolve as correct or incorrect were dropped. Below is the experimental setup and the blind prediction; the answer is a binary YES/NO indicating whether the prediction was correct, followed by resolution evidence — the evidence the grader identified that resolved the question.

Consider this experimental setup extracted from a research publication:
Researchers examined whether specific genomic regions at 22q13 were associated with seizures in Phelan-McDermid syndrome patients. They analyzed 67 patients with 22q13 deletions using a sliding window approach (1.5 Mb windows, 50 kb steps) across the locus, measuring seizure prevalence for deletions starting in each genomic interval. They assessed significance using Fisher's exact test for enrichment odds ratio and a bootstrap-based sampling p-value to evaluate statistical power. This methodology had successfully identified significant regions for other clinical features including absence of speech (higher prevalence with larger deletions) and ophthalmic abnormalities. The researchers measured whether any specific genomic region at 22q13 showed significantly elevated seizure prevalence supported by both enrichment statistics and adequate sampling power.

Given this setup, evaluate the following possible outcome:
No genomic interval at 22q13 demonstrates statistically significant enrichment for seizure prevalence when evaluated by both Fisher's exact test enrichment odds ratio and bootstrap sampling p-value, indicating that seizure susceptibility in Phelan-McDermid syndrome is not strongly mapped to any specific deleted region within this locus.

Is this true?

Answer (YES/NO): YES